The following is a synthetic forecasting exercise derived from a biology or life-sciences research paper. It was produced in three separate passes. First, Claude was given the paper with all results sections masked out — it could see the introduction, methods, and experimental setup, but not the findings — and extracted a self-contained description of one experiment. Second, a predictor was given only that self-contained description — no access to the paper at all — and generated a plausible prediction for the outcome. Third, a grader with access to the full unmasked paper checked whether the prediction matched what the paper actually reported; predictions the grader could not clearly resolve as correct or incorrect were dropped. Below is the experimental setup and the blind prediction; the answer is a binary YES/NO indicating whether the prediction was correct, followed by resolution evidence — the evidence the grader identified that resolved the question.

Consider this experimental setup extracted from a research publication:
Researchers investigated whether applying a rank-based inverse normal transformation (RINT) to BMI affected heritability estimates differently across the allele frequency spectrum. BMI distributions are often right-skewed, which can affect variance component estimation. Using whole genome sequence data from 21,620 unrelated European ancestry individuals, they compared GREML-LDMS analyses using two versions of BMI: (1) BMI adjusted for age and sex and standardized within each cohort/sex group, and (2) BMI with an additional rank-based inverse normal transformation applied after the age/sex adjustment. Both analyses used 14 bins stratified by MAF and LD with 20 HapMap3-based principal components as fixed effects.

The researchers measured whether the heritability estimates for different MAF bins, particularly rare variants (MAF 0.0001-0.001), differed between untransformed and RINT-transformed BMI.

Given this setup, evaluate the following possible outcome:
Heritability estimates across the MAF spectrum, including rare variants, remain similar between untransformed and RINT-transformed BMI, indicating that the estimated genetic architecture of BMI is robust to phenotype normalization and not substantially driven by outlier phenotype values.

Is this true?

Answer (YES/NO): YES